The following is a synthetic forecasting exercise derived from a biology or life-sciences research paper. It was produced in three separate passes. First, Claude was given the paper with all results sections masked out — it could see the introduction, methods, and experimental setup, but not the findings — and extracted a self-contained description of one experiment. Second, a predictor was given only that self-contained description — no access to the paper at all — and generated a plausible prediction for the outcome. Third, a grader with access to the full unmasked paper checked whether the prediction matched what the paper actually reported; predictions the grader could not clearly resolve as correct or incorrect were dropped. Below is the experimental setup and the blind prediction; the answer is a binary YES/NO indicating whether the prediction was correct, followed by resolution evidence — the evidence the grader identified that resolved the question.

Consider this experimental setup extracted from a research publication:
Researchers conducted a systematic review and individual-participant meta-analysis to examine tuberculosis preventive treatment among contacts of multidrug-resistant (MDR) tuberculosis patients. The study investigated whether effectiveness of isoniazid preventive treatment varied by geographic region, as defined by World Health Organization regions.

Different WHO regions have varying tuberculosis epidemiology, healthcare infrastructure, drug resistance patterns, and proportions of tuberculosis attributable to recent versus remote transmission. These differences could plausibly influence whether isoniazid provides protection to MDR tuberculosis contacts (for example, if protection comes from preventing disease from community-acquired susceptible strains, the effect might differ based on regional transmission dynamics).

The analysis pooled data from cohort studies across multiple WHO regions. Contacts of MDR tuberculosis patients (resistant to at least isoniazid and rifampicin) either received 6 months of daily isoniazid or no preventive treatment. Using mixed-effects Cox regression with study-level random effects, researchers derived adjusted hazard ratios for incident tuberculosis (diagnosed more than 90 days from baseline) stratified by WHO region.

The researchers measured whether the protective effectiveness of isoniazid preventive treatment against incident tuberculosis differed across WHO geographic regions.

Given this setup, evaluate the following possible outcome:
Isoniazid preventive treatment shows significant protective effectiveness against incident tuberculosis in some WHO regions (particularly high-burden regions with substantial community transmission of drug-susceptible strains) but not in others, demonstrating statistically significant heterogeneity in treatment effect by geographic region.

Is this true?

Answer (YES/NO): NO